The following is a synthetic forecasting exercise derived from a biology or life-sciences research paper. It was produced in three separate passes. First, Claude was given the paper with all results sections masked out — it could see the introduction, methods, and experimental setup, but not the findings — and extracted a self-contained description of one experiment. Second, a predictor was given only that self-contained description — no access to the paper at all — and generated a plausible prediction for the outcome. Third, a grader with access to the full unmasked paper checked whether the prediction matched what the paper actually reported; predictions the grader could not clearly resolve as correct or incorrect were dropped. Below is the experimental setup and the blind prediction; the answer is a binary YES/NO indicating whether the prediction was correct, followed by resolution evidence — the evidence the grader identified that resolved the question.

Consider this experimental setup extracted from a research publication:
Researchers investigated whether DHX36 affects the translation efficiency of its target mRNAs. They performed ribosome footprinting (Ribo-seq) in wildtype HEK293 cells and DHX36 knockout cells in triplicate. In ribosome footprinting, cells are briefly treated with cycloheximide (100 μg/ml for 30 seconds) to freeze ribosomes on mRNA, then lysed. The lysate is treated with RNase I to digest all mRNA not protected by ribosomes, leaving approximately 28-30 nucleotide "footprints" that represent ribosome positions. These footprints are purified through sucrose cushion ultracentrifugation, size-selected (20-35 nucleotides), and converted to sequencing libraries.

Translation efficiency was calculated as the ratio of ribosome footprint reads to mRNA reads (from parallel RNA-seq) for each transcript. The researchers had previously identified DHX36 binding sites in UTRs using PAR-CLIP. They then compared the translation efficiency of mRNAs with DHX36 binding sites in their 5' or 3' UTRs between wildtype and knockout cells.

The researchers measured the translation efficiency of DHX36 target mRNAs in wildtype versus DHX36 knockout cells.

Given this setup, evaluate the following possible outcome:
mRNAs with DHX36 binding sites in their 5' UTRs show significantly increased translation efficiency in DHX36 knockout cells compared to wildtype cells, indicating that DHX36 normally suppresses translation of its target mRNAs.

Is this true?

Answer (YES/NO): NO